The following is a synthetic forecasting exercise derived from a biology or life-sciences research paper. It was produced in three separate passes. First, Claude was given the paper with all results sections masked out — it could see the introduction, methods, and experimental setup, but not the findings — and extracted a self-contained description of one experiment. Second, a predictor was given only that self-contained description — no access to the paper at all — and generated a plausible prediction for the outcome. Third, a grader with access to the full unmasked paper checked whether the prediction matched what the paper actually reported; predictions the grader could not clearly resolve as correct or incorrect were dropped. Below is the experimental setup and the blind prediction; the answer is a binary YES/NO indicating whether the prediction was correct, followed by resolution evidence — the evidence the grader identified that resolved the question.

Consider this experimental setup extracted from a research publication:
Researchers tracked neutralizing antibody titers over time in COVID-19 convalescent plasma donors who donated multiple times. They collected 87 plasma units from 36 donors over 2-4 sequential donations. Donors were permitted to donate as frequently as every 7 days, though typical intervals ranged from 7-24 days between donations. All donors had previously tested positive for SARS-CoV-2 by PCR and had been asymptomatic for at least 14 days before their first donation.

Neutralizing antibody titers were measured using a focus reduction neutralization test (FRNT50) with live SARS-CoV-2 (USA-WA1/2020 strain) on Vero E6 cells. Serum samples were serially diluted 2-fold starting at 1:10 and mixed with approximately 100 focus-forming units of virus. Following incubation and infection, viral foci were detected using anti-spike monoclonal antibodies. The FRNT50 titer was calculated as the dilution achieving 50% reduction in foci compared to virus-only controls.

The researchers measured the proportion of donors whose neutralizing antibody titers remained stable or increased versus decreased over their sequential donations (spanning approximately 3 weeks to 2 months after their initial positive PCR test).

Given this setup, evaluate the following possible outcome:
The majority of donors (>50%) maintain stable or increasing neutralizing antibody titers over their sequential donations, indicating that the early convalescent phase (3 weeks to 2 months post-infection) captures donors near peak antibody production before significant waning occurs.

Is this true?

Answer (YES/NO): YES